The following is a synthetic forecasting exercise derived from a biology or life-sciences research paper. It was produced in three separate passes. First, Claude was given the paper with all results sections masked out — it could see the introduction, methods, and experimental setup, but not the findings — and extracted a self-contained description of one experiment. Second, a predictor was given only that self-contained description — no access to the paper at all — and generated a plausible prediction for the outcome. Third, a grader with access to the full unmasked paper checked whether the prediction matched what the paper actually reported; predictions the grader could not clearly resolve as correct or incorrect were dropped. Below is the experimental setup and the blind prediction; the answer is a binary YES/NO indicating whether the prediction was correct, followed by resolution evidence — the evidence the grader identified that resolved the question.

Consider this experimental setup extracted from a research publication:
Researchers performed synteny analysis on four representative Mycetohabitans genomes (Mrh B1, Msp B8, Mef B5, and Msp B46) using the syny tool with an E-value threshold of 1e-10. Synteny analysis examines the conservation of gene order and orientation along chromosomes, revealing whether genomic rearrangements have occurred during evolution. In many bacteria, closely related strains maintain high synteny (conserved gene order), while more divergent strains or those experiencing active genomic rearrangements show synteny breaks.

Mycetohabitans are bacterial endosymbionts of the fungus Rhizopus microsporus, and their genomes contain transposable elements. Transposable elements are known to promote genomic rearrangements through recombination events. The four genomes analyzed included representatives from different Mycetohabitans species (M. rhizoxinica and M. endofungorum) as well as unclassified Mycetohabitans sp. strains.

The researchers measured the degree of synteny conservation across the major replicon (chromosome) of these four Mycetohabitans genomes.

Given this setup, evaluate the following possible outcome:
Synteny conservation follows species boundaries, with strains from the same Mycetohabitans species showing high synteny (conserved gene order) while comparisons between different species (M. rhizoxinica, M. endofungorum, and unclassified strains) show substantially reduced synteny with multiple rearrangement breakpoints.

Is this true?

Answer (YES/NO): NO